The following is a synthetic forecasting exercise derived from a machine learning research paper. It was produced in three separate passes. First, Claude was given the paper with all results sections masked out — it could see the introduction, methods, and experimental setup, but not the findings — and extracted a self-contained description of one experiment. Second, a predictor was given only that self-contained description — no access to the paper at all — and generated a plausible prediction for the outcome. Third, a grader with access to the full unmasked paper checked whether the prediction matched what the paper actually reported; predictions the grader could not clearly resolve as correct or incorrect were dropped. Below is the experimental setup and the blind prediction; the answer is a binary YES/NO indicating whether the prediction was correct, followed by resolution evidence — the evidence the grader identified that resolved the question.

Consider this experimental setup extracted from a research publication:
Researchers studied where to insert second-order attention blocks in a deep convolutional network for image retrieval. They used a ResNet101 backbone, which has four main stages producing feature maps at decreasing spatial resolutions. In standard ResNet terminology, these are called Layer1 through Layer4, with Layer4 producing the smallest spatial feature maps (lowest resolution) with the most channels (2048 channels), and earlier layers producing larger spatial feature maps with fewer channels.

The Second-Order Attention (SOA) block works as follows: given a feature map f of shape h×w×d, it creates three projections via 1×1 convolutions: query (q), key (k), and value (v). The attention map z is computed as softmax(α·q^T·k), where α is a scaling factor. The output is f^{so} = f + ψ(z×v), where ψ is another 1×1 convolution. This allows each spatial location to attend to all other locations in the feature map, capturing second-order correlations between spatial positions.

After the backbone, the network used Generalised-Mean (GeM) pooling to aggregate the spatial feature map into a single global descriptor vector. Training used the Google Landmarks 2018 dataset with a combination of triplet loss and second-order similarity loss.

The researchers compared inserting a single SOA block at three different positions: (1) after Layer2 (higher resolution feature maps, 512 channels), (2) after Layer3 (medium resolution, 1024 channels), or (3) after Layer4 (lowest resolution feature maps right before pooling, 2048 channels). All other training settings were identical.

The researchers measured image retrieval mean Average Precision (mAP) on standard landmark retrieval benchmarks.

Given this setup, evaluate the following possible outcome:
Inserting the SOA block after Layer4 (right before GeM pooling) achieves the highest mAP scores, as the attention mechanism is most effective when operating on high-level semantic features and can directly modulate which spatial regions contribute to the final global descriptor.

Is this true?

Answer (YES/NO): YES